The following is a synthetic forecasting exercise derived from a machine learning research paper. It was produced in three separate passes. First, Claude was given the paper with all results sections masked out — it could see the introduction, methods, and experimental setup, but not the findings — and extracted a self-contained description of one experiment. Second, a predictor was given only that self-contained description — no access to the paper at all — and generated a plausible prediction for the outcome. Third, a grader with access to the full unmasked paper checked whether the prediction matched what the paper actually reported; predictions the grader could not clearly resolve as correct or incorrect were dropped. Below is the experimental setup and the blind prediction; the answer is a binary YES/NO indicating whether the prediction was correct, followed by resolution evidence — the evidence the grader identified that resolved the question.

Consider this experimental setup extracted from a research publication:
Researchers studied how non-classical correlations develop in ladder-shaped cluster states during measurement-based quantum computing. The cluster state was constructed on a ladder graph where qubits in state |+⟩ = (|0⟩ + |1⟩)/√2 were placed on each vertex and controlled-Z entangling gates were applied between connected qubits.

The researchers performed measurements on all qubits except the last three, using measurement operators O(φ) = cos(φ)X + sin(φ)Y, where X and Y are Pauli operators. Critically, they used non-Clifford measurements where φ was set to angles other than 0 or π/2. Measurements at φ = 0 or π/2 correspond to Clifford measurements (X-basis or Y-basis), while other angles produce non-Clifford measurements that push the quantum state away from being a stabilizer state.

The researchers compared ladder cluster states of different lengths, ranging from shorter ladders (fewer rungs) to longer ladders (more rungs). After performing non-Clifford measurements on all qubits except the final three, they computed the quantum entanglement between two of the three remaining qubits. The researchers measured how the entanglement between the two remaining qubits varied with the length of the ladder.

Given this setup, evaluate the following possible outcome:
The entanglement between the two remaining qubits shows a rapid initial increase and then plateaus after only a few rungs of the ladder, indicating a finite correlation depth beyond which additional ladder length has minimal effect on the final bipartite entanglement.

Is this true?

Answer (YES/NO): NO